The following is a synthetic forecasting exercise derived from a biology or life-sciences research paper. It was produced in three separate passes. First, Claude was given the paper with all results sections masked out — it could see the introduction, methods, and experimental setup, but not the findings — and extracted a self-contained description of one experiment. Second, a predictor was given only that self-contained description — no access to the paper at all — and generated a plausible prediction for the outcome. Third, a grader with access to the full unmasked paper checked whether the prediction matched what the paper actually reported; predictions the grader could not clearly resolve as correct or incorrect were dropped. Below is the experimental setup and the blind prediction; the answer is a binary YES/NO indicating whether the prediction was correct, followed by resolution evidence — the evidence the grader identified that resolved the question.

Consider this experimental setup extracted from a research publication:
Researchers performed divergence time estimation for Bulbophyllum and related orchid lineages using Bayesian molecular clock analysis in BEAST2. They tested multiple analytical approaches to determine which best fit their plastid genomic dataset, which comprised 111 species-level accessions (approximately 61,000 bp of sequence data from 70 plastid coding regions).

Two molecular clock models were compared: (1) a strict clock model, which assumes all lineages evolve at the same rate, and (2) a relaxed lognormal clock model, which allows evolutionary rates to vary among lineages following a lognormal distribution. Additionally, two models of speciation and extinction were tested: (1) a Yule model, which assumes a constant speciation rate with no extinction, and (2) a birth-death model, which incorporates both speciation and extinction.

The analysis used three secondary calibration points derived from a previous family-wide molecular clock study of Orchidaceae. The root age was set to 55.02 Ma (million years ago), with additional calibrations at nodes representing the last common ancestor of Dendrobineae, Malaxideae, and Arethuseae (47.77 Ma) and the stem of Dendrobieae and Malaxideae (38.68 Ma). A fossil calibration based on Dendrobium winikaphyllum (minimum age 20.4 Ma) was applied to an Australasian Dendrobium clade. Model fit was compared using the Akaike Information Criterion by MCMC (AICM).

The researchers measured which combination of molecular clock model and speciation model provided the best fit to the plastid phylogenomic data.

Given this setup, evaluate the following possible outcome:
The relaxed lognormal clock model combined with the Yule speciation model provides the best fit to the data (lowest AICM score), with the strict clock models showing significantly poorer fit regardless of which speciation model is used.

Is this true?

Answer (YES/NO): NO